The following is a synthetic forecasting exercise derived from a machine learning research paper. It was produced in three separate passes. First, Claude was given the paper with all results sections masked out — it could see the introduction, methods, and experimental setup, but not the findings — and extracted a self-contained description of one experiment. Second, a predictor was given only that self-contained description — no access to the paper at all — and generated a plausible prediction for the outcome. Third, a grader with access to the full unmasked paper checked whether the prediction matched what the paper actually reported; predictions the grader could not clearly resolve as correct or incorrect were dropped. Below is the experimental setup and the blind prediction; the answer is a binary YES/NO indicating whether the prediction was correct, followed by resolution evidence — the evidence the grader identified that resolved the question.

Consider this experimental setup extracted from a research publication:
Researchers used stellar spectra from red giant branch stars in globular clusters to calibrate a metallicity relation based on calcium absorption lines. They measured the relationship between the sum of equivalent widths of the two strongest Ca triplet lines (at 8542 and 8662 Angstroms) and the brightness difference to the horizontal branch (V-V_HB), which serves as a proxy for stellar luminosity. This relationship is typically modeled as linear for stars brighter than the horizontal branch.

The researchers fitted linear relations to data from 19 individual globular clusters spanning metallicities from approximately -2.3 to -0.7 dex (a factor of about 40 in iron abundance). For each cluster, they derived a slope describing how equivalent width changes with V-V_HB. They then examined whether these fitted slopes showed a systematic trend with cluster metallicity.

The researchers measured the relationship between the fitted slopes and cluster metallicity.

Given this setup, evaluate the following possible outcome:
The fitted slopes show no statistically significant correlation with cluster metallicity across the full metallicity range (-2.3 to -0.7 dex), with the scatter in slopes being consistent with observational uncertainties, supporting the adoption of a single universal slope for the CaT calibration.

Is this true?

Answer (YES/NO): NO